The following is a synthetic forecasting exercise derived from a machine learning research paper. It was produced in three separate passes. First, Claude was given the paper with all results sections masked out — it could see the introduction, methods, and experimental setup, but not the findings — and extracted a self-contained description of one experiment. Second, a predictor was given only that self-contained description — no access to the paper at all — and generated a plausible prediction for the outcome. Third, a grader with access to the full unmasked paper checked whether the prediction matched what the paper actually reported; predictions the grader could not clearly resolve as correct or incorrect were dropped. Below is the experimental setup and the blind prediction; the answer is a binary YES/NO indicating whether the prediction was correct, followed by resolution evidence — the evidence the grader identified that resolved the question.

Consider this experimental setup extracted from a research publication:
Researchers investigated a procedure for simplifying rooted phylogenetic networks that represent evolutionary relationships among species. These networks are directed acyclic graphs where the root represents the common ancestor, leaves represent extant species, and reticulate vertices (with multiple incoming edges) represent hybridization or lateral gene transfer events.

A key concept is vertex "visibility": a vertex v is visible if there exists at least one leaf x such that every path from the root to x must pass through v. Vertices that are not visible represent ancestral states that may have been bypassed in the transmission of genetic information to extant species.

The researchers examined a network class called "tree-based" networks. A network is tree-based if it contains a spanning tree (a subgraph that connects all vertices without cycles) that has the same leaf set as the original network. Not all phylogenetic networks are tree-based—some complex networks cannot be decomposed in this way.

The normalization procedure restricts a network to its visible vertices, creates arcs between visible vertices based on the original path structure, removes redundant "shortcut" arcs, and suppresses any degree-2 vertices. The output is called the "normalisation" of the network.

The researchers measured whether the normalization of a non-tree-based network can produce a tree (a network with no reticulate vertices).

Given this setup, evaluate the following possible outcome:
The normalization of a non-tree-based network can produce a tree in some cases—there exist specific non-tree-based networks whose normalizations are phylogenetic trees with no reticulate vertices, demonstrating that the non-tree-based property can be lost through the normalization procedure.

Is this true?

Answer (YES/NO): YES